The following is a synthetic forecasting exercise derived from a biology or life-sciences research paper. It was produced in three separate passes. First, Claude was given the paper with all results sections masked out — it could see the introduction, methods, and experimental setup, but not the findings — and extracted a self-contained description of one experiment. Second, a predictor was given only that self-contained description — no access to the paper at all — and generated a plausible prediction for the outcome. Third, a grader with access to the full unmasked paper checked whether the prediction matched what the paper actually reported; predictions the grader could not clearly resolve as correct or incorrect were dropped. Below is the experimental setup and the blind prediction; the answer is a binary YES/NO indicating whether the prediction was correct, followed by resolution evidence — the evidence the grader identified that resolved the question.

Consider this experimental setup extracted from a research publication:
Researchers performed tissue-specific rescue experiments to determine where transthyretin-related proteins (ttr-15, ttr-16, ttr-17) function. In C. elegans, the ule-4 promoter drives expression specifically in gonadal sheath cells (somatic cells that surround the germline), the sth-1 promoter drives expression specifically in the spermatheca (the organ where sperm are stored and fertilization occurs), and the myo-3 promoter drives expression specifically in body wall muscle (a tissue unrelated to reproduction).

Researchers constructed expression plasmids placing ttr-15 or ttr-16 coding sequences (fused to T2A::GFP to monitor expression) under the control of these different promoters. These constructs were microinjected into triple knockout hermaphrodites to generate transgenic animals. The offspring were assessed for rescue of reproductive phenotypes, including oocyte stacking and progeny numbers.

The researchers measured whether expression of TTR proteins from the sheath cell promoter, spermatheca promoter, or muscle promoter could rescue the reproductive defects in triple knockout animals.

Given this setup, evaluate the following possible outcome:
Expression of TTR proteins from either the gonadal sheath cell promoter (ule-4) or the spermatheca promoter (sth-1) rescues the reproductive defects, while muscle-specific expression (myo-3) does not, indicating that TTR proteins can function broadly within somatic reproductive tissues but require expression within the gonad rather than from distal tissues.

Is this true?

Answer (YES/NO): NO